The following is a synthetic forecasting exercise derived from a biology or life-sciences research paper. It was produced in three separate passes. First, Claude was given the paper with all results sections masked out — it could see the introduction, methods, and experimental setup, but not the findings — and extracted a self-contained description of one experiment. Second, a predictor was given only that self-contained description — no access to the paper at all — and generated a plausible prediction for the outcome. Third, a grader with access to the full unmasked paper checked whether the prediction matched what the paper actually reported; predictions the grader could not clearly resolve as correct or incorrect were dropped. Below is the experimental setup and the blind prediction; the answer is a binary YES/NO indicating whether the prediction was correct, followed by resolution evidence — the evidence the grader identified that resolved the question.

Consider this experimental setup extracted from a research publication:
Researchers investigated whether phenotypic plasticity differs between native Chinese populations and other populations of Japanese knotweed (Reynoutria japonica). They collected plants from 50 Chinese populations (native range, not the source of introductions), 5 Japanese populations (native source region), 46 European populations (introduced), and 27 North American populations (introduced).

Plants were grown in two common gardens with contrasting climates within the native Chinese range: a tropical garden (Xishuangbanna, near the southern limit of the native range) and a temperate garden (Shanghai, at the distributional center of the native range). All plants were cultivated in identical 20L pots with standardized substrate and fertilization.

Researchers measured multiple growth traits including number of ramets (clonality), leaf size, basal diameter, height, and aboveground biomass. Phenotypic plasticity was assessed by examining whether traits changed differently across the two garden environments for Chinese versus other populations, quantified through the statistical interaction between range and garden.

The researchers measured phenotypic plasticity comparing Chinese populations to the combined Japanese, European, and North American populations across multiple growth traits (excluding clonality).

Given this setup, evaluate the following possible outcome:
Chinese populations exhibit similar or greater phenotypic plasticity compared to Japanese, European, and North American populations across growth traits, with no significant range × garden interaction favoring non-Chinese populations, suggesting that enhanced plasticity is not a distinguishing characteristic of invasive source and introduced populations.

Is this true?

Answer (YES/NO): YES